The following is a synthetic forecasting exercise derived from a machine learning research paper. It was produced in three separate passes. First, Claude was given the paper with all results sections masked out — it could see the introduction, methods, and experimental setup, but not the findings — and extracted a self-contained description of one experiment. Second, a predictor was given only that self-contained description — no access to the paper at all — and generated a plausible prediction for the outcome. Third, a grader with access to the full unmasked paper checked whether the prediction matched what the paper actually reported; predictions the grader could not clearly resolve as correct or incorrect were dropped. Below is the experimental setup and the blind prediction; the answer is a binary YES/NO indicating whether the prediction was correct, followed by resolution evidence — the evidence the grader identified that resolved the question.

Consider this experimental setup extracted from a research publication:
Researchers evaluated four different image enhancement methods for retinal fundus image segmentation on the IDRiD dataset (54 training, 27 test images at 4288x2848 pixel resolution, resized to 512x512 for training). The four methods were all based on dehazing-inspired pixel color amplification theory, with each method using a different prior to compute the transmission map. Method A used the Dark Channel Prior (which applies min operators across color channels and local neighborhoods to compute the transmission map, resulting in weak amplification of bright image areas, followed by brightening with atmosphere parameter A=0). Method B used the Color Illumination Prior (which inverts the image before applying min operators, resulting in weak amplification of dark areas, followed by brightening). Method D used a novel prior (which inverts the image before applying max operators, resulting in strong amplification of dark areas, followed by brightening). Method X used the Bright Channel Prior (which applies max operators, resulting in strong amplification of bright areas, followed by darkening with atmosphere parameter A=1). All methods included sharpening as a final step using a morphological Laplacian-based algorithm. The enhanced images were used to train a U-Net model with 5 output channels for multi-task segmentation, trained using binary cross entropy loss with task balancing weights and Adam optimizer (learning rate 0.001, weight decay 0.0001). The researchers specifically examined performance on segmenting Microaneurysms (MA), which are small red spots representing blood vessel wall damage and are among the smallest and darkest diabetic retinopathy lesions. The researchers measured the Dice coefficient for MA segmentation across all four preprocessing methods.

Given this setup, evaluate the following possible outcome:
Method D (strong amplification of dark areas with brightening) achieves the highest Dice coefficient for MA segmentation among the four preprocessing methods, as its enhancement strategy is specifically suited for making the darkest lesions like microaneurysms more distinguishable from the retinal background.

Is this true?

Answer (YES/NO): NO